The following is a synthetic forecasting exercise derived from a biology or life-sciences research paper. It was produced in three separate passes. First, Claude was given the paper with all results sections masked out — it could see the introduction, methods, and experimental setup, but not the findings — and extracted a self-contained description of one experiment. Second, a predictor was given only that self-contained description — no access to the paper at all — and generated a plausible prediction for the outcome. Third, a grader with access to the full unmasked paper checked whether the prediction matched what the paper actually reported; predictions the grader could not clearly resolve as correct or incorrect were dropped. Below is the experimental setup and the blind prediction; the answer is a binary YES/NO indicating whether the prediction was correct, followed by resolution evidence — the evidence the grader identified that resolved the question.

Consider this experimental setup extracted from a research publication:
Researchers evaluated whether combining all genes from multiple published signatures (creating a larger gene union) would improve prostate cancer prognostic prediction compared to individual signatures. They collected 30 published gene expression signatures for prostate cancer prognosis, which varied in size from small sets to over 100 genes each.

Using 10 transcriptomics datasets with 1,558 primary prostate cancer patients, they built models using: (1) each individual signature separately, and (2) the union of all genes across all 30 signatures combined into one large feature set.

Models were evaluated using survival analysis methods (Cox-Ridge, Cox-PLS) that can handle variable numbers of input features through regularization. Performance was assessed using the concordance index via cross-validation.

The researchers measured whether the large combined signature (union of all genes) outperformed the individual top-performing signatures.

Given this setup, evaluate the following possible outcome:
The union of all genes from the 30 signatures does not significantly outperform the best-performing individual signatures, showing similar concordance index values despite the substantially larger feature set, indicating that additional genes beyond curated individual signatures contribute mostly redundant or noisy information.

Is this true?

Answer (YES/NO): YES